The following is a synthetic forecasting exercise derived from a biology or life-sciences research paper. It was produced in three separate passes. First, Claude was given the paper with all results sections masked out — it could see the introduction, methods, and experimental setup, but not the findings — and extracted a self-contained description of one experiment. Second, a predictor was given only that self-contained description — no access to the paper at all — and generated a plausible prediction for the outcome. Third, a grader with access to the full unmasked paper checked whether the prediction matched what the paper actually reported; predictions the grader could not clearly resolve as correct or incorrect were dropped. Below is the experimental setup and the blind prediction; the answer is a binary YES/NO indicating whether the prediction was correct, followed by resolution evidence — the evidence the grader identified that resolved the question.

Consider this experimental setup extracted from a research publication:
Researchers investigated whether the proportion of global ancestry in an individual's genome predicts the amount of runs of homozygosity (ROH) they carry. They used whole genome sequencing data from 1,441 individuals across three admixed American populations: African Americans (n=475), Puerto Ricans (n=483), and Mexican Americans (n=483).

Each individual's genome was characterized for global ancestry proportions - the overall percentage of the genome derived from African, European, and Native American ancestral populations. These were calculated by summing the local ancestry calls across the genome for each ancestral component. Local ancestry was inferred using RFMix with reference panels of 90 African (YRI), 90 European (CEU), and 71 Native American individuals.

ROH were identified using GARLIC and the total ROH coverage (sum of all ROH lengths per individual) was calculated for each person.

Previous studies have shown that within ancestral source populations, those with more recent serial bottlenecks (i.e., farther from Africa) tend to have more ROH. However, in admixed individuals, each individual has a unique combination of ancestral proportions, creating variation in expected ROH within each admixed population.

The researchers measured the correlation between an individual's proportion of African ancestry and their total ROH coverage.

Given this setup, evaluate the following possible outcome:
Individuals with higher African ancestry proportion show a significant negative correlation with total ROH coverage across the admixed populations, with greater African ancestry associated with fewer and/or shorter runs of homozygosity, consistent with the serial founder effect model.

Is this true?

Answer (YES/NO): YES